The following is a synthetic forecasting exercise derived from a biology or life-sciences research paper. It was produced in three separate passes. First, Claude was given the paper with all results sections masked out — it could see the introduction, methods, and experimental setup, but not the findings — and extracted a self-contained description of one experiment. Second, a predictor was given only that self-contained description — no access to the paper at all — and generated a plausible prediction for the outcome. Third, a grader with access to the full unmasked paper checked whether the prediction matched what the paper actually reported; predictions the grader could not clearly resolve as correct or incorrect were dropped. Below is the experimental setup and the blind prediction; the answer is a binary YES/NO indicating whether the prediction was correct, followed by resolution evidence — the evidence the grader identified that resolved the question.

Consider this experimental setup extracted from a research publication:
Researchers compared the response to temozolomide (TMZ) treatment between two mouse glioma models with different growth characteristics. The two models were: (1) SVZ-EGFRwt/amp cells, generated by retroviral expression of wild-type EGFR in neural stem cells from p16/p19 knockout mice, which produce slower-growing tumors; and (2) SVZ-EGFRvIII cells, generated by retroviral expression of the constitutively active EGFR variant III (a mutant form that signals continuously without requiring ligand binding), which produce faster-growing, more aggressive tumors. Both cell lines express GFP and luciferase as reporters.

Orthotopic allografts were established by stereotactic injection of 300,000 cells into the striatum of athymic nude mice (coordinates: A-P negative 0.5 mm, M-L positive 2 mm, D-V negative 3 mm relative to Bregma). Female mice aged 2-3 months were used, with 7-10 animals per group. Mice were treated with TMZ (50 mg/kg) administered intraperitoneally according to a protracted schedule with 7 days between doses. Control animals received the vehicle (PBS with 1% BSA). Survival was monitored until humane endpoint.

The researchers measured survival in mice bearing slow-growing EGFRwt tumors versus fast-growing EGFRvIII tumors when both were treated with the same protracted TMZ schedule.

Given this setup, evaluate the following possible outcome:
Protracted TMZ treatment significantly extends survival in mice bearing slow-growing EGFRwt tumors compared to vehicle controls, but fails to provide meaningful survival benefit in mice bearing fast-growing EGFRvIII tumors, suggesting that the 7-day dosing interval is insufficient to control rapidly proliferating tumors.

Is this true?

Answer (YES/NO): YES